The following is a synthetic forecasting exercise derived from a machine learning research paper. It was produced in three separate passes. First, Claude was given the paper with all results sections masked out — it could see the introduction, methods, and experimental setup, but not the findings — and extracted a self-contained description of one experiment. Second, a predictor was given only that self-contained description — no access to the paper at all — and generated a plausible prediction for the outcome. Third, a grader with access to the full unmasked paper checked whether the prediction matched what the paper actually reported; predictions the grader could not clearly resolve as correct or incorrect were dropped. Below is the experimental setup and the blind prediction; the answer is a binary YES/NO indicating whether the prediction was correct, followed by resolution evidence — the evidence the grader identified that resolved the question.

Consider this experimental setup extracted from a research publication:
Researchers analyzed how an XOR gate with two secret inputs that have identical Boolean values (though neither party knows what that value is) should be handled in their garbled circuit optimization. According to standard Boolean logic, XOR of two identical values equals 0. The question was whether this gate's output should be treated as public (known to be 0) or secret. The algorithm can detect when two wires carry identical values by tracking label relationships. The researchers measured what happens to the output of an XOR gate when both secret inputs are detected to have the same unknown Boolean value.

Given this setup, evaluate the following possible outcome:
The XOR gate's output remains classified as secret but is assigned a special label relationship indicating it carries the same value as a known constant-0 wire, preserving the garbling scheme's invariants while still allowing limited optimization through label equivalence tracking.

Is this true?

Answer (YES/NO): NO